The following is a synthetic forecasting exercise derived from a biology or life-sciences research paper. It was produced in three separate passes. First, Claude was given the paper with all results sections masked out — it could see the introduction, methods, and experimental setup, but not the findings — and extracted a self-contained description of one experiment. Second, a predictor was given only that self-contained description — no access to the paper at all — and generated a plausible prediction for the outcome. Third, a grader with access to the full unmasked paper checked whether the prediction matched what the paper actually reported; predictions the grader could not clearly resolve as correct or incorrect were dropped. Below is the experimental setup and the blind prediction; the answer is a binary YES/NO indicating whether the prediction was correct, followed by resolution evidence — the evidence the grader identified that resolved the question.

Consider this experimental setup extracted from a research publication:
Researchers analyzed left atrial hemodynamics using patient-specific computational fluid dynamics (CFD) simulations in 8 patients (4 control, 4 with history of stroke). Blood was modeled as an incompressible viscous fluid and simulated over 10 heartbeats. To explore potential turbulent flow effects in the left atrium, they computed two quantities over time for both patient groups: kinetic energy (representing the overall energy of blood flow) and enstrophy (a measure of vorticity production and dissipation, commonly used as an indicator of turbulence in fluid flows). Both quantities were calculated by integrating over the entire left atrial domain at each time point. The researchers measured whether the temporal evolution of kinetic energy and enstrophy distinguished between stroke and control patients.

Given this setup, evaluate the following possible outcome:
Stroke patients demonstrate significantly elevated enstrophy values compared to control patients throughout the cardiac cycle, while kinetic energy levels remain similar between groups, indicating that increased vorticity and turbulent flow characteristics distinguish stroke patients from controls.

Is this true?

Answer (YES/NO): NO